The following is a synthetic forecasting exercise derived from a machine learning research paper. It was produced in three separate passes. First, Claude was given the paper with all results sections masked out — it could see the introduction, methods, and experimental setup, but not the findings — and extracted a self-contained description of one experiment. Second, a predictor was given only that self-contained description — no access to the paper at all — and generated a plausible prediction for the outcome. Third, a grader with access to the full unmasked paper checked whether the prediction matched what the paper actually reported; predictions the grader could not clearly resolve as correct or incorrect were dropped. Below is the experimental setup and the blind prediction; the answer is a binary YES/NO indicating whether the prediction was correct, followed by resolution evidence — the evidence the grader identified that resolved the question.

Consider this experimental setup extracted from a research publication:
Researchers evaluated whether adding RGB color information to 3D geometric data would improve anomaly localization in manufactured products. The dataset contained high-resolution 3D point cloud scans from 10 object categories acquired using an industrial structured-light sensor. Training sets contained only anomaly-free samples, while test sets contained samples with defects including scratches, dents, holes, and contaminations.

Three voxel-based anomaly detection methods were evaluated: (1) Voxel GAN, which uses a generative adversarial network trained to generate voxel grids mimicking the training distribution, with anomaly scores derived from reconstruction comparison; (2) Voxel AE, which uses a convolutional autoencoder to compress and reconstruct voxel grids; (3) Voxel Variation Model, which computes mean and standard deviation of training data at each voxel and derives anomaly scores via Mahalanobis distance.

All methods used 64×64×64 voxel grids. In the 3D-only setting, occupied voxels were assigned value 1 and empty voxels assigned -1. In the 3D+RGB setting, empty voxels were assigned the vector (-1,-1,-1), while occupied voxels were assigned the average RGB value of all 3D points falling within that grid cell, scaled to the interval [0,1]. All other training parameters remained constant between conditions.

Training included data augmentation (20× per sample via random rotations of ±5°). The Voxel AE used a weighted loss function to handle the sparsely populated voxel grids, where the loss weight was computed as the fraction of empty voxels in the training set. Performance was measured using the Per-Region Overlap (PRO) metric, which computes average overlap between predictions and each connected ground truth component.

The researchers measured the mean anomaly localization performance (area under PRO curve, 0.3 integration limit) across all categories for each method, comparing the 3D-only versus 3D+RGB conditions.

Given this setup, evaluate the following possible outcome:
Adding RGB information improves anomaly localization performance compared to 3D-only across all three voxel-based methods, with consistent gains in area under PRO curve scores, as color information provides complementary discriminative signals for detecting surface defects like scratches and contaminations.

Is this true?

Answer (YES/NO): NO